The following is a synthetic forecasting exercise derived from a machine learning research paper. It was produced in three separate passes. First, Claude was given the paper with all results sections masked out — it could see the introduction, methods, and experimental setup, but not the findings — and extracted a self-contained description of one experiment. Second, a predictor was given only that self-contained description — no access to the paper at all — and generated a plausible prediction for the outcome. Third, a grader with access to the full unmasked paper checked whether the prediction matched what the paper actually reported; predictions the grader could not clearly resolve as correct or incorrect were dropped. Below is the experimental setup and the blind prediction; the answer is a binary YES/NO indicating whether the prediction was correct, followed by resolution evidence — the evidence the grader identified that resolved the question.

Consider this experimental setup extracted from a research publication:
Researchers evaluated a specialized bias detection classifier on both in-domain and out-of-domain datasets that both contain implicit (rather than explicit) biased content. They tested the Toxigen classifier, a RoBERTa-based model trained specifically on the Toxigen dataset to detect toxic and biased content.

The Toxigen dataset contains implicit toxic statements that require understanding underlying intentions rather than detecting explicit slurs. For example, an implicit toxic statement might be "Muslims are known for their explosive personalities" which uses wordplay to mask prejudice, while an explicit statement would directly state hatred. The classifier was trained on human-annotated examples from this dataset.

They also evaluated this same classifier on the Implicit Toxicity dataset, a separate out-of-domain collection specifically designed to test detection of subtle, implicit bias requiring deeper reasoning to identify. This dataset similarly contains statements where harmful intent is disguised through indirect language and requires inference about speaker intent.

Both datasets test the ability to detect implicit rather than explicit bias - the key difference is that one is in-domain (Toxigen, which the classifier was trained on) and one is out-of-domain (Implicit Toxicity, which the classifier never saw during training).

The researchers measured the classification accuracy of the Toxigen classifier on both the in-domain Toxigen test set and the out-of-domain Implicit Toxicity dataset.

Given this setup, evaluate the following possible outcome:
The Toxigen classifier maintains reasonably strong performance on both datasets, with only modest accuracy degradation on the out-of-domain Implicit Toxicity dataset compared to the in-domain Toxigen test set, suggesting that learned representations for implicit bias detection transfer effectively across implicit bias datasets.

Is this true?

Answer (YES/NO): NO